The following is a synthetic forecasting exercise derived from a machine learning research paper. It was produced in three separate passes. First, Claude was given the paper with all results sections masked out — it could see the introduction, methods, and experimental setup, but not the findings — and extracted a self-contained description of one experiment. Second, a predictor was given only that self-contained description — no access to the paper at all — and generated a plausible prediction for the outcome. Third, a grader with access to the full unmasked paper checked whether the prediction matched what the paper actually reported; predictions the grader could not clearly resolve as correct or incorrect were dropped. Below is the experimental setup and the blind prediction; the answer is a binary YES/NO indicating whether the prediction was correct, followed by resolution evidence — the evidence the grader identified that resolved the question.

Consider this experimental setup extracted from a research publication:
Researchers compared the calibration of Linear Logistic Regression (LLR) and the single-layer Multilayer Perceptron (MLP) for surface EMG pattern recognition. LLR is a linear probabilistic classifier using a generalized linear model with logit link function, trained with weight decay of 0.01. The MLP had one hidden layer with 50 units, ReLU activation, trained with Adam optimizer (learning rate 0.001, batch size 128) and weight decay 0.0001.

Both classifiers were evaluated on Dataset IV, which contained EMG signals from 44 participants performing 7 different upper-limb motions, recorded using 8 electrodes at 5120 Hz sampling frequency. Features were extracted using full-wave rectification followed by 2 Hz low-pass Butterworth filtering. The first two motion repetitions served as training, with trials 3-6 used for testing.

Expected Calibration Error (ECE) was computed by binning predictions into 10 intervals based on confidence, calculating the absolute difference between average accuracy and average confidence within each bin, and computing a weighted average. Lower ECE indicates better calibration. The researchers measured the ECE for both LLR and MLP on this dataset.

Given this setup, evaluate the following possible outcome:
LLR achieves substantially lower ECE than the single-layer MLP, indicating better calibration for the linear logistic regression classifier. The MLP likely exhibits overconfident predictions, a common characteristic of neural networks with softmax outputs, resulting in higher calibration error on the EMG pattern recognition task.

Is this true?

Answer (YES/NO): NO